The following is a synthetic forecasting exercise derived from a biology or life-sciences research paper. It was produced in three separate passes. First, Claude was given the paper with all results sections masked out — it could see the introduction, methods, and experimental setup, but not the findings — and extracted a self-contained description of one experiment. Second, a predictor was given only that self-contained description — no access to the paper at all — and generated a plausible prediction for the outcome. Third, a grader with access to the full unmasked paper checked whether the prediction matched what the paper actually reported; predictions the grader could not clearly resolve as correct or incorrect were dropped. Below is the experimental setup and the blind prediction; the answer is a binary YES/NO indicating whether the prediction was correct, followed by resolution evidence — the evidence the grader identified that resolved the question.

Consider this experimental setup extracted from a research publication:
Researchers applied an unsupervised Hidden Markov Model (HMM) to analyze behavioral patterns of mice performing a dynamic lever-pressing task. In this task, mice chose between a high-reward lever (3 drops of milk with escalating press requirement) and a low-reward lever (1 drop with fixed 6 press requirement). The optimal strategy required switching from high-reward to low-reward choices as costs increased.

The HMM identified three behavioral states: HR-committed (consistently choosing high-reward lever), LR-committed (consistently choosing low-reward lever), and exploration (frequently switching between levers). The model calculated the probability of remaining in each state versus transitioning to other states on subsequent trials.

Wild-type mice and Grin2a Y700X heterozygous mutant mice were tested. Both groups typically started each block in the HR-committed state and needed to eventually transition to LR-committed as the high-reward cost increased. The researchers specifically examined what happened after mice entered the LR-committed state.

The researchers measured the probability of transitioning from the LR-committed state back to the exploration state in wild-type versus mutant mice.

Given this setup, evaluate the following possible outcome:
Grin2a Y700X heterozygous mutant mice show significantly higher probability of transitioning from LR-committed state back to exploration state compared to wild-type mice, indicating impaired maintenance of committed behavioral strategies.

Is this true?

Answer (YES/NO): YES